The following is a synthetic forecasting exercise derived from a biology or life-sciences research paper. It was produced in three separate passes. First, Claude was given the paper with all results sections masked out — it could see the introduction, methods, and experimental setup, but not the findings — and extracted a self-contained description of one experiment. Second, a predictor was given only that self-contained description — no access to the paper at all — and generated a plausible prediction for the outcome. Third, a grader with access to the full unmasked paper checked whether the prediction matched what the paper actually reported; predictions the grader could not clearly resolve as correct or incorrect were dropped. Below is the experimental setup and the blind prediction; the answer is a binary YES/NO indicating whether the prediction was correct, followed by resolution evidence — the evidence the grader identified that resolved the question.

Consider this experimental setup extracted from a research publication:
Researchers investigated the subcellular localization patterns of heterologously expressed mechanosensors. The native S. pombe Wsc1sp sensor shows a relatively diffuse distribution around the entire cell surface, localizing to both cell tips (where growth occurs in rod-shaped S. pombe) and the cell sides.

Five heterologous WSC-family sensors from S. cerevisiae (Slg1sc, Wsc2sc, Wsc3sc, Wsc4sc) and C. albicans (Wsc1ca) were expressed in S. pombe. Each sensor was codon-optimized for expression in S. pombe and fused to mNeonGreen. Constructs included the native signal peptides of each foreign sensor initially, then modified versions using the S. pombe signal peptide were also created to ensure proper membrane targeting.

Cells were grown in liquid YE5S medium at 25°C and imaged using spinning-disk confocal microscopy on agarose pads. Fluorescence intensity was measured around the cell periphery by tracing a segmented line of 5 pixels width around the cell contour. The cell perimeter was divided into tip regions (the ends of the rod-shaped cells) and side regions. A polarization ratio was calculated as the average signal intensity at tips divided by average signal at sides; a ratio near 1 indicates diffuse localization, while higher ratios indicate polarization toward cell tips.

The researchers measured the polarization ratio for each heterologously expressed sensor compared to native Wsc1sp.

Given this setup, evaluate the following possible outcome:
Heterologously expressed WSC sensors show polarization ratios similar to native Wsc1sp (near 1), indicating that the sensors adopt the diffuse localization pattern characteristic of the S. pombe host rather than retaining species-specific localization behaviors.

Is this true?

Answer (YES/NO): NO